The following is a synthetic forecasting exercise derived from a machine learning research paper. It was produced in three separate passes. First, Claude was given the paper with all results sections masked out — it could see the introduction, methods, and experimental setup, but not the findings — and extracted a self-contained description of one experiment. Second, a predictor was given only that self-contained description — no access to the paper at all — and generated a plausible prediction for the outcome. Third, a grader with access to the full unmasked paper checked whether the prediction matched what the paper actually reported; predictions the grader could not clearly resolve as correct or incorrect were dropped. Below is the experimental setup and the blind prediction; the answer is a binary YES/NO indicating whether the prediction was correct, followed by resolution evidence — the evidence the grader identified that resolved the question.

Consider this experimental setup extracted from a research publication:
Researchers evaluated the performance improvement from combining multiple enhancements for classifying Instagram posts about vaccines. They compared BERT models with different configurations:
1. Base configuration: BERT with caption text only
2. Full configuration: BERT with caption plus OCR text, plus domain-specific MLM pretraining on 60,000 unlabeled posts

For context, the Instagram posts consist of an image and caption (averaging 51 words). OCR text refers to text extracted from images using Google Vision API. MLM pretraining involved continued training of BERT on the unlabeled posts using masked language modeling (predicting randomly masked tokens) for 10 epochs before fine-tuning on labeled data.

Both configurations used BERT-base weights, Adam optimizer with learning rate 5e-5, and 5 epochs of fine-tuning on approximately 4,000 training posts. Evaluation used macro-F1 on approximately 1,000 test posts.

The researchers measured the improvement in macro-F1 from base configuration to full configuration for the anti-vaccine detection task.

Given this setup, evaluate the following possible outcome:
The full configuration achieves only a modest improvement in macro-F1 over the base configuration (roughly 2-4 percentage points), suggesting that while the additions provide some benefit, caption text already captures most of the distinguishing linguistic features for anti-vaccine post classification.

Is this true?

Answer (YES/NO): YES